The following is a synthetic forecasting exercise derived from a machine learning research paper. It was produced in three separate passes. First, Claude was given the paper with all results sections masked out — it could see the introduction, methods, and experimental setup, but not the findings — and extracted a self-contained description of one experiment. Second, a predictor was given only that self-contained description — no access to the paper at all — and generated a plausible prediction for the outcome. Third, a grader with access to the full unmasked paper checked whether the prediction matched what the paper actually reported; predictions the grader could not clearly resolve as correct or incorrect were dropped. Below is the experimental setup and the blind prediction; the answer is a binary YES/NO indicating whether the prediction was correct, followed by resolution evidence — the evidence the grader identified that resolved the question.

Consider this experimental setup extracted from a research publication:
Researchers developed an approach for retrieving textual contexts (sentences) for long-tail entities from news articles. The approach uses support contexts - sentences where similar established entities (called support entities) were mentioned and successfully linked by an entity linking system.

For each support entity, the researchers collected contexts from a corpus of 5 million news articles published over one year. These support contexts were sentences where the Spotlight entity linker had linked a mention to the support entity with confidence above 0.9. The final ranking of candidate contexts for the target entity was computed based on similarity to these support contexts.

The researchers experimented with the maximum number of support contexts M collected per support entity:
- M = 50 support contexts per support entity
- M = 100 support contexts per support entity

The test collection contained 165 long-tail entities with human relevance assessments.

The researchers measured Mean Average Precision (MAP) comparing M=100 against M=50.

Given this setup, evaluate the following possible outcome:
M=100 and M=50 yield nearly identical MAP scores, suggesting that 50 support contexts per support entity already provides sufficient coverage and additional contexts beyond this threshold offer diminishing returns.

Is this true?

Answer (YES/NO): YES